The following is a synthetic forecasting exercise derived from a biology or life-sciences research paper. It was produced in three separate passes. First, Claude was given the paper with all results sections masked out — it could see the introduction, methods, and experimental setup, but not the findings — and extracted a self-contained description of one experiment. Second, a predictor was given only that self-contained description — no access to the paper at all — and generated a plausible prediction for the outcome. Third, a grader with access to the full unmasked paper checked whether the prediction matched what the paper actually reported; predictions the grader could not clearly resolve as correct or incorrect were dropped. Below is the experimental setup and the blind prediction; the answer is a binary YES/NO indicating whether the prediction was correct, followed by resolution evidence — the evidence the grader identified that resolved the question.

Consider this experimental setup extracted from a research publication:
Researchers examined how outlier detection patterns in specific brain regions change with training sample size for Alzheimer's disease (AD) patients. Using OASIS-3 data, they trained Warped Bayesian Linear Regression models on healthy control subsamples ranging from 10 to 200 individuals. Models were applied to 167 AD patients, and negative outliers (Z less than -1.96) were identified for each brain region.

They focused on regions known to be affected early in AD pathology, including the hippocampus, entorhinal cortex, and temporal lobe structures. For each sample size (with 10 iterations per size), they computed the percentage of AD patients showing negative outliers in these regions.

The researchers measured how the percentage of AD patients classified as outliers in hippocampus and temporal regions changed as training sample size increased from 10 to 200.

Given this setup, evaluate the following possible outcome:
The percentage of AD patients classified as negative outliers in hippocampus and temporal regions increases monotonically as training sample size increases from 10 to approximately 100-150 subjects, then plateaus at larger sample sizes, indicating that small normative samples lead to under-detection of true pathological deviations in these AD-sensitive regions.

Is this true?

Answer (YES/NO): NO